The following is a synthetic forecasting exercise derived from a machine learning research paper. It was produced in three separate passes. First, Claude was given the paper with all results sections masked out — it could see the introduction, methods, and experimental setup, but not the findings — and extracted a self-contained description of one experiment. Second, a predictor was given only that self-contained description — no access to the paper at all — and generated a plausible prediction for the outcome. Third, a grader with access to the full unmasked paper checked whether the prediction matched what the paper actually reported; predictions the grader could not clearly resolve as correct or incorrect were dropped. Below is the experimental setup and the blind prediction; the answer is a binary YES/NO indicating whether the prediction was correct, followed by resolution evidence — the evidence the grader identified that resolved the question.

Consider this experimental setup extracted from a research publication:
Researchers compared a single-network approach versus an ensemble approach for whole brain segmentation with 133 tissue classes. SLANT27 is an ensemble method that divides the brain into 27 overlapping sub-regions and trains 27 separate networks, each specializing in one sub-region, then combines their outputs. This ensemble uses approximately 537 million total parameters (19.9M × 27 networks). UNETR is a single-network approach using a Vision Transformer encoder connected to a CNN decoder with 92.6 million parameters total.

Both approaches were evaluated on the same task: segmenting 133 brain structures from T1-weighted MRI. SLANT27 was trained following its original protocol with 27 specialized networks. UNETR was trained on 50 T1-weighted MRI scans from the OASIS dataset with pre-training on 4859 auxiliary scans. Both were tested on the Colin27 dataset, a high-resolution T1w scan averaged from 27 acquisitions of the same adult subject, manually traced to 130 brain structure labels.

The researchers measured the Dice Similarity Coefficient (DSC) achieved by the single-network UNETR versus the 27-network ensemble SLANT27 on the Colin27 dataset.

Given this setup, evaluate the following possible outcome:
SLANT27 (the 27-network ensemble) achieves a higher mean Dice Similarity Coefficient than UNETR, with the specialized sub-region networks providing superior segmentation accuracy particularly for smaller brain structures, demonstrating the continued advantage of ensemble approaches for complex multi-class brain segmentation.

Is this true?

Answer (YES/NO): NO